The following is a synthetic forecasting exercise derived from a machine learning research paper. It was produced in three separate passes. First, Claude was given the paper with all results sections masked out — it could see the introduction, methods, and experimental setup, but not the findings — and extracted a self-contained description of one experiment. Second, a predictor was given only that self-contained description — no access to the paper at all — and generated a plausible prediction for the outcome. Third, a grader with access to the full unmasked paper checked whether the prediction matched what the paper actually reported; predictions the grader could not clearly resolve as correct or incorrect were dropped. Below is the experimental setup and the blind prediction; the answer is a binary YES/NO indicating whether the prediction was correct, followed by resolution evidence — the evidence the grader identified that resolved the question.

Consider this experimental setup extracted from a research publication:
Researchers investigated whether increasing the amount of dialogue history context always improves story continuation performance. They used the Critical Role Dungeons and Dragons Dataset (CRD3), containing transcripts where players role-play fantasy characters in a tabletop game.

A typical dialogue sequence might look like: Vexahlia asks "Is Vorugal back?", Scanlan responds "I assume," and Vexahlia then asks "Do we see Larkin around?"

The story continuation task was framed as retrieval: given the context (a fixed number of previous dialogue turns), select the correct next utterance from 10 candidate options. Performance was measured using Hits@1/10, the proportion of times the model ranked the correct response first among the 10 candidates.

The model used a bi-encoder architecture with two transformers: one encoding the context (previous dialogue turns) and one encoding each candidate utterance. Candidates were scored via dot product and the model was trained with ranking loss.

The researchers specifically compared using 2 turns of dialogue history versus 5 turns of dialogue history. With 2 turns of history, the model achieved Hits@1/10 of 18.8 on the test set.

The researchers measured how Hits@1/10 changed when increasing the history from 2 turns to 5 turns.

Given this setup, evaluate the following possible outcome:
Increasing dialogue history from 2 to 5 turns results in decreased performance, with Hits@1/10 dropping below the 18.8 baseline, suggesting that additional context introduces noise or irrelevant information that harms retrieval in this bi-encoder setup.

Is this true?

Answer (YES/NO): YES